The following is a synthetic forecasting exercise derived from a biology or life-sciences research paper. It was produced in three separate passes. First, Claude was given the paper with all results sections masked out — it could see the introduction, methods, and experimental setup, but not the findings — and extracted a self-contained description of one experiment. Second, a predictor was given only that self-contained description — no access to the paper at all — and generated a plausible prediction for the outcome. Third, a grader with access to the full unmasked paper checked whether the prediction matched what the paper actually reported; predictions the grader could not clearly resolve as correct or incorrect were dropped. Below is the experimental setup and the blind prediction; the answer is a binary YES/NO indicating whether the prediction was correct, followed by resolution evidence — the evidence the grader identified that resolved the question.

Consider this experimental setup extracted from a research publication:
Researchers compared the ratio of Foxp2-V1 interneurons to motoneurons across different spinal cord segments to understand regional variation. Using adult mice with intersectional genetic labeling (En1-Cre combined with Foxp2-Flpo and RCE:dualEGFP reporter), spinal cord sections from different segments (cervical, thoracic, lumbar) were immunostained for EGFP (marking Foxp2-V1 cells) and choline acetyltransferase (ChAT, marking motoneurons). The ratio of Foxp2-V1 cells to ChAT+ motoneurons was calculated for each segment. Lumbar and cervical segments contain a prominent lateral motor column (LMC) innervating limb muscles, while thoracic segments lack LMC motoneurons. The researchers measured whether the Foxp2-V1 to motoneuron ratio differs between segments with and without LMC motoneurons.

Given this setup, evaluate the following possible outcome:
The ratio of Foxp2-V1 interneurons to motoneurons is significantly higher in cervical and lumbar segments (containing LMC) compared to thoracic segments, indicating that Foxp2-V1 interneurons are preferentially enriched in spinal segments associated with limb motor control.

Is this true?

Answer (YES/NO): NO